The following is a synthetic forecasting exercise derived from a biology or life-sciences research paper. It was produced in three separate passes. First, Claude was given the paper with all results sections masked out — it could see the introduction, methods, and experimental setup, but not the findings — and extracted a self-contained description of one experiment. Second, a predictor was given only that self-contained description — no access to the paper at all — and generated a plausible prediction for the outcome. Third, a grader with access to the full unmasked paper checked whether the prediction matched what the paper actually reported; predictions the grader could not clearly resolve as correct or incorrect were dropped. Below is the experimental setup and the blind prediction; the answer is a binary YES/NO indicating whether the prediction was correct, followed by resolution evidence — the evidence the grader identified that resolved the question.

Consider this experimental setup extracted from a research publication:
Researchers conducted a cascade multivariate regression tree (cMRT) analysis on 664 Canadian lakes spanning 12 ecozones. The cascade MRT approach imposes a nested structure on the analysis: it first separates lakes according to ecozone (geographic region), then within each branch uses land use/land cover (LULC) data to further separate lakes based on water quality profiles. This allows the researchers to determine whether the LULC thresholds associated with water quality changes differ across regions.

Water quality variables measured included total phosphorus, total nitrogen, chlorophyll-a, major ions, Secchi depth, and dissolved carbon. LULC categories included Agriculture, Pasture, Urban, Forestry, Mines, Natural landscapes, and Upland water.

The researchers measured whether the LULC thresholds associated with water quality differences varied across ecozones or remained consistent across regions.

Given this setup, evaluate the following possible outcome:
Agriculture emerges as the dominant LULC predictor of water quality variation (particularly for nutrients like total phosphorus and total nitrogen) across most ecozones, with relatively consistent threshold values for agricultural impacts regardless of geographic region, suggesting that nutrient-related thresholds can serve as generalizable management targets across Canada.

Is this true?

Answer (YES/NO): NO